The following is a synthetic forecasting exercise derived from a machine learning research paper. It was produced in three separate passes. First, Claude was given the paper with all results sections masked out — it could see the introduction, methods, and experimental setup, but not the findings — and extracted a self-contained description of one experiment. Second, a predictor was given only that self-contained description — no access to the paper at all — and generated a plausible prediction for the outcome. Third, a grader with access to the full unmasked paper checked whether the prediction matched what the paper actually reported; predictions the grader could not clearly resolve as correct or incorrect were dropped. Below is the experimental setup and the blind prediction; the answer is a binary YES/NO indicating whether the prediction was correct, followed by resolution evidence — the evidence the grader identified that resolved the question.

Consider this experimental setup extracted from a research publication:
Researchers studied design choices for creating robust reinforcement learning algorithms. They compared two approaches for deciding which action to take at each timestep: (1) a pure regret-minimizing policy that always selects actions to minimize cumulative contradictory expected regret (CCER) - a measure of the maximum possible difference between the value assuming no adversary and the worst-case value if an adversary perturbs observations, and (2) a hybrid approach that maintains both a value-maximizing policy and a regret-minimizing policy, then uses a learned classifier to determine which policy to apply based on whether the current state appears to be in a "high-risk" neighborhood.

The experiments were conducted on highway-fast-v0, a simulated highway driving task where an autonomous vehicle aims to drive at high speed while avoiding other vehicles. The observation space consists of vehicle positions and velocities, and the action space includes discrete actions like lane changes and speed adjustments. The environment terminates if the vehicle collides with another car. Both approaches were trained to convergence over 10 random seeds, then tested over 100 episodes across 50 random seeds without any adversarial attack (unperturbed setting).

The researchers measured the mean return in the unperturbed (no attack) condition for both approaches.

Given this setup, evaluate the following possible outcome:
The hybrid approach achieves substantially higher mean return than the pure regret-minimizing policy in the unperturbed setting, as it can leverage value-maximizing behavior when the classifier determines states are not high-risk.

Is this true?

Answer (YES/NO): YES